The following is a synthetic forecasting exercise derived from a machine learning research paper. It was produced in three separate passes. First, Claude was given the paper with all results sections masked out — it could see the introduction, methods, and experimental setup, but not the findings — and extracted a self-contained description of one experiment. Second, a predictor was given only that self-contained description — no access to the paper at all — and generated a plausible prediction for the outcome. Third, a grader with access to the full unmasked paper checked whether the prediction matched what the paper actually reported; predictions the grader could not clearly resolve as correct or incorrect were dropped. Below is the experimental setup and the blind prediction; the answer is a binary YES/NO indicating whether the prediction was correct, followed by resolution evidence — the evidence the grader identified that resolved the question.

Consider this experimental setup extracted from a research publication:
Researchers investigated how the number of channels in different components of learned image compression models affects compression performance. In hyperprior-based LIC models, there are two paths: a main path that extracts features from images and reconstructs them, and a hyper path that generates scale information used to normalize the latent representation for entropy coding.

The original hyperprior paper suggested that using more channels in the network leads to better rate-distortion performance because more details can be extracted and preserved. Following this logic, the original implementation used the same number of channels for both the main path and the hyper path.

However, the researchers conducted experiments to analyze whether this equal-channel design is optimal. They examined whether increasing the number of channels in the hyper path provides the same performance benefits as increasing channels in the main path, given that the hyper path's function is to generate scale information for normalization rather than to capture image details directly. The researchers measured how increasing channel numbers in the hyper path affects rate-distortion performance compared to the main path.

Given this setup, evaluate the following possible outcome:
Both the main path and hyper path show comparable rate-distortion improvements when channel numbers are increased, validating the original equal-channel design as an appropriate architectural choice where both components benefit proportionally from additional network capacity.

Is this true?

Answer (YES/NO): NO